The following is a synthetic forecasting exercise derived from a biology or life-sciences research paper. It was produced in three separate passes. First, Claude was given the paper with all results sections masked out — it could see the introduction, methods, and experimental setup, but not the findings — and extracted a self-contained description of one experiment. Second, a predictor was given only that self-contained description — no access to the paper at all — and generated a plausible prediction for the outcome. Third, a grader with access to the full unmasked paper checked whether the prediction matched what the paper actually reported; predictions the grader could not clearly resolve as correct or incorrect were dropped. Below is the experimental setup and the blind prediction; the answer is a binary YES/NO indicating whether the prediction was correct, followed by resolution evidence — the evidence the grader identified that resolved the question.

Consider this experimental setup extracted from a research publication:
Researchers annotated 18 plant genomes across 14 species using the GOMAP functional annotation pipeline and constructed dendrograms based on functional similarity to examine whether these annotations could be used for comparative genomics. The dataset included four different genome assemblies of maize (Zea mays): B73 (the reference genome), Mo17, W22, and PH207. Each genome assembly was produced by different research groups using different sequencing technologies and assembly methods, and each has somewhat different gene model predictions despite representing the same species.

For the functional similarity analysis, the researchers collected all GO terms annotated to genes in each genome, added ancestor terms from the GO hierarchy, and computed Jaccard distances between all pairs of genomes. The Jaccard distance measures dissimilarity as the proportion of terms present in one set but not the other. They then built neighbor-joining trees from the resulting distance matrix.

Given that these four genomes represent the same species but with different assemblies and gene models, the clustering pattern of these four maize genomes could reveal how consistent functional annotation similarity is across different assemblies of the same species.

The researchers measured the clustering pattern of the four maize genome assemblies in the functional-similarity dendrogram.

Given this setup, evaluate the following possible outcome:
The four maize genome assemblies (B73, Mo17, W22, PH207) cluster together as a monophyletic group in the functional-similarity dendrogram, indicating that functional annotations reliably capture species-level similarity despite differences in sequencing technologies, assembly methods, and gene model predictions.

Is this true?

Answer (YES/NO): YES